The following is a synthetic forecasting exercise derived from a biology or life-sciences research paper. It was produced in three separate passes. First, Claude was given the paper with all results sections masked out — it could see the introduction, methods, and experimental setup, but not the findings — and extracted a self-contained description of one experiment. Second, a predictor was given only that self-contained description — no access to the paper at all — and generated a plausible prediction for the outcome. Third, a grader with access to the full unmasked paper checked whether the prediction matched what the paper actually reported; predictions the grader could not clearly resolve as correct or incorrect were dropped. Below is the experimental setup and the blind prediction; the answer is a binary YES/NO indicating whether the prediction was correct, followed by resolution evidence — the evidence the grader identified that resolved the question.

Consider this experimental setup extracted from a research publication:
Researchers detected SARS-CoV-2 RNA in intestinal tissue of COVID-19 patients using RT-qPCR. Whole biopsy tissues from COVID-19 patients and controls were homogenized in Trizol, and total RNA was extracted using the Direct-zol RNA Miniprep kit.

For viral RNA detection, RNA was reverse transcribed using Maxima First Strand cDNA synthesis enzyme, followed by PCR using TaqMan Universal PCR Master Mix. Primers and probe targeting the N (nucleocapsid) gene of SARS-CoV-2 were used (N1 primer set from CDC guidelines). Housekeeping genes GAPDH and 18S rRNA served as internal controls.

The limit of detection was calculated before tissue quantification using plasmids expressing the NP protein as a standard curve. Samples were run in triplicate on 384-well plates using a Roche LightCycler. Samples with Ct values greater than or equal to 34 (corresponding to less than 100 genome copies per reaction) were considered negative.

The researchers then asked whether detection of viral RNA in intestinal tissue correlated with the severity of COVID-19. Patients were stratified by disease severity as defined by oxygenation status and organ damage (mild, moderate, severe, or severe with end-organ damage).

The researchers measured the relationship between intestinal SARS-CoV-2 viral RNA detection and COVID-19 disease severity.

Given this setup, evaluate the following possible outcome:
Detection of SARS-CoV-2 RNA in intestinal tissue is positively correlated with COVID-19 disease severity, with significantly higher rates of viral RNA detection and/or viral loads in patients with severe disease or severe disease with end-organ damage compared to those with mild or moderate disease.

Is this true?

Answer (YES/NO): NO